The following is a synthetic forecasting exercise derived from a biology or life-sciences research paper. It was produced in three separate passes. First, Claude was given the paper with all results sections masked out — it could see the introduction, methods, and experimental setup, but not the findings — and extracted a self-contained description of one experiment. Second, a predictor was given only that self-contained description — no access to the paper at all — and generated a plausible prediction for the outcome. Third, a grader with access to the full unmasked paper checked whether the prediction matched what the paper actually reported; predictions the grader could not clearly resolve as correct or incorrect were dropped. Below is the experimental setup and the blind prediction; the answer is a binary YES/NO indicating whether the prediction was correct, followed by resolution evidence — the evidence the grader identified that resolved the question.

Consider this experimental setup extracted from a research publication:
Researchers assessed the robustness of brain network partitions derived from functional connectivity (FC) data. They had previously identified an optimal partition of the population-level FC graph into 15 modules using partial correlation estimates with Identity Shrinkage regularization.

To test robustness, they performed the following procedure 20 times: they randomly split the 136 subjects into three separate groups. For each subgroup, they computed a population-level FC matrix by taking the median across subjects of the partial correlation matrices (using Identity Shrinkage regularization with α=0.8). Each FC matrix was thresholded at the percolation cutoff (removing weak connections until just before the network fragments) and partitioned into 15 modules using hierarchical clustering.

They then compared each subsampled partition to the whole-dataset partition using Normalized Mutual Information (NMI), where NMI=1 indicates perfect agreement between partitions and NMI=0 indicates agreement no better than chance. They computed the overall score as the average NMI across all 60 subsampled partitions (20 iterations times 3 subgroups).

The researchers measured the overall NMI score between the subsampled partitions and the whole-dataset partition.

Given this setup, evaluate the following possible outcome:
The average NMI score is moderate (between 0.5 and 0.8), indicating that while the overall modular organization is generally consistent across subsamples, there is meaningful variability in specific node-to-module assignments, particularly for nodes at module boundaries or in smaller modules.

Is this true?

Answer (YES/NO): NO